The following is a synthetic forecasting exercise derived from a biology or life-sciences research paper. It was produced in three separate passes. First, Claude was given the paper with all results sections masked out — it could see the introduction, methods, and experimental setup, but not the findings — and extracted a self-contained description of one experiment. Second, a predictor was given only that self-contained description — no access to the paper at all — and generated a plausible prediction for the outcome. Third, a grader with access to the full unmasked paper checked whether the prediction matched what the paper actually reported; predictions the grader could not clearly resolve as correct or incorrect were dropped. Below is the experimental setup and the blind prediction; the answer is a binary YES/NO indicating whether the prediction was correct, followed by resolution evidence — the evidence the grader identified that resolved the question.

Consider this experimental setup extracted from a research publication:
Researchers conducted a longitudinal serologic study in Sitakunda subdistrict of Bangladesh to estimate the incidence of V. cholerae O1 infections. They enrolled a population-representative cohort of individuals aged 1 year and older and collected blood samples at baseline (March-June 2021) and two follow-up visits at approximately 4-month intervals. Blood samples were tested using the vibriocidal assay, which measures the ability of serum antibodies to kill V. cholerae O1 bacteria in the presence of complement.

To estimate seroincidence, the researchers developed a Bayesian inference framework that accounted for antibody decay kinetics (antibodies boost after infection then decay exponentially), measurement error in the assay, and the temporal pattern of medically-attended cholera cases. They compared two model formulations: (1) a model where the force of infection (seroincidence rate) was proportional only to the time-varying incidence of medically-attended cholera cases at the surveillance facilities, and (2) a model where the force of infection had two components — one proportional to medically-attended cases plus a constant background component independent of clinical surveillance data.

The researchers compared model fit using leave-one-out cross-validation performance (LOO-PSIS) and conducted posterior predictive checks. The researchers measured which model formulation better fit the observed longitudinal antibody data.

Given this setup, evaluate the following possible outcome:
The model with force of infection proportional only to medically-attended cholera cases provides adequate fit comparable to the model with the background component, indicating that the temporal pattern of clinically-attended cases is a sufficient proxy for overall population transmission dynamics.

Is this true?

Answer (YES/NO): NO